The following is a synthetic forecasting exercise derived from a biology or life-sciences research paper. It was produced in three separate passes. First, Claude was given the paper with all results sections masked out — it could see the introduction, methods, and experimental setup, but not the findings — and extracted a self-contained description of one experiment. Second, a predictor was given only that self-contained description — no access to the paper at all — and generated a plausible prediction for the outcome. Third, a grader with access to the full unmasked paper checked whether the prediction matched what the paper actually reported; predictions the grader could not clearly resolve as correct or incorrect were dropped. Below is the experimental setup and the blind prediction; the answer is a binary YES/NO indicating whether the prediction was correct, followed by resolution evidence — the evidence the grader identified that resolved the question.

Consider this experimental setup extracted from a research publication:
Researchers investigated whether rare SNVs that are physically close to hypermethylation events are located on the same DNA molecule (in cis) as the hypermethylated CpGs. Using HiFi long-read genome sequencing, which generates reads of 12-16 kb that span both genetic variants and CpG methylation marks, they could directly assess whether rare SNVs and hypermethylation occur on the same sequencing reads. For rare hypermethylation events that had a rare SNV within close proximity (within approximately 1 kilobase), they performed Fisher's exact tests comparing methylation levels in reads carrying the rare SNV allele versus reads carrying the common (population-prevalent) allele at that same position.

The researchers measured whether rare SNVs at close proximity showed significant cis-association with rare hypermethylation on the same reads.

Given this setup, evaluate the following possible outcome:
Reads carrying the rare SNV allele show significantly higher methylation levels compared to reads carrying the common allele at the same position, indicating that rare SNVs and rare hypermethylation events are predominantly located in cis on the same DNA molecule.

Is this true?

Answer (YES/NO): YES